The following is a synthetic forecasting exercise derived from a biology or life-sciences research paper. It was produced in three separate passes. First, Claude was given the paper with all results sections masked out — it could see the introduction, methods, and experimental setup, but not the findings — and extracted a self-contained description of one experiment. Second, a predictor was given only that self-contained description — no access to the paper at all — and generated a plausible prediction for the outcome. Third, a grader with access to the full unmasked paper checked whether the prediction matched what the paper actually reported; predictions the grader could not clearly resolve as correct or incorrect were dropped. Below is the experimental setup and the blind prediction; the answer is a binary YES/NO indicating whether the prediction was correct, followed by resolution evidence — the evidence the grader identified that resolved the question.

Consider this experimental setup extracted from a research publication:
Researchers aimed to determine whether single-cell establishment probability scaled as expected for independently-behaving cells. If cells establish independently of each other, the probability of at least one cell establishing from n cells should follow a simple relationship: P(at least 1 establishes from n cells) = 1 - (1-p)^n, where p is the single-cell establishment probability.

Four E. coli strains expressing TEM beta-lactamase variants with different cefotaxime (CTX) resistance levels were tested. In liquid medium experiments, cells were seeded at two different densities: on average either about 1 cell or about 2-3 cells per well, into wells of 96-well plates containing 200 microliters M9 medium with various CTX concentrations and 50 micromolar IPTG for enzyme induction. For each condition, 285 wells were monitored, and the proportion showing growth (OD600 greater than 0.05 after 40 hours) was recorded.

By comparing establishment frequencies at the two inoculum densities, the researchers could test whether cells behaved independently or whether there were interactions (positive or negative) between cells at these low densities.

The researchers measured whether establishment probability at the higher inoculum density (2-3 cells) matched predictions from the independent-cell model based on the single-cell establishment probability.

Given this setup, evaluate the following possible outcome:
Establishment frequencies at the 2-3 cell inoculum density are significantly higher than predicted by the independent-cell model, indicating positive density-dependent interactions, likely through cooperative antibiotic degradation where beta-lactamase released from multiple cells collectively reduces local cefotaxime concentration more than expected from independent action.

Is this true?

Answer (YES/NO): NO